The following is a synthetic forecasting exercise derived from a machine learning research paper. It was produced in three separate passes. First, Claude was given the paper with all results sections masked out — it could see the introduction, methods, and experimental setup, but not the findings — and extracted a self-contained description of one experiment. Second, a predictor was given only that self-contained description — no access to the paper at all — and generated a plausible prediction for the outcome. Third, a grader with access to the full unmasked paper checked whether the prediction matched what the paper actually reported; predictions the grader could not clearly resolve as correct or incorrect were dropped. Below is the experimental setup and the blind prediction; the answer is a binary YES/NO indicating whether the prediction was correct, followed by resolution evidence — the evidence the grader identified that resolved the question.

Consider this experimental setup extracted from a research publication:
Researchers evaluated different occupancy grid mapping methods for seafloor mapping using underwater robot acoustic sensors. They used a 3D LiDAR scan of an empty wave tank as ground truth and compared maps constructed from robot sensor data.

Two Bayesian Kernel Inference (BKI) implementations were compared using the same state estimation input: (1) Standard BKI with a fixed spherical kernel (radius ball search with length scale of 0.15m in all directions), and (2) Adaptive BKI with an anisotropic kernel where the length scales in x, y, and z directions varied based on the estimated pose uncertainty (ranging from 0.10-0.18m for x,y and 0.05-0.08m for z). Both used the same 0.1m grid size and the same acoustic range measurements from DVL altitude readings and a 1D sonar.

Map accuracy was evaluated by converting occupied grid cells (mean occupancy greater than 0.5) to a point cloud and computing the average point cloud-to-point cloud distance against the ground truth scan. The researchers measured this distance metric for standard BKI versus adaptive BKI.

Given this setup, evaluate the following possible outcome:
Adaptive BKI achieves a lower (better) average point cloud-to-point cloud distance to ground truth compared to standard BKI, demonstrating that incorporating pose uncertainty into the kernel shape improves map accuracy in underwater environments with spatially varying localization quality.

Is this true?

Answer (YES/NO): YES